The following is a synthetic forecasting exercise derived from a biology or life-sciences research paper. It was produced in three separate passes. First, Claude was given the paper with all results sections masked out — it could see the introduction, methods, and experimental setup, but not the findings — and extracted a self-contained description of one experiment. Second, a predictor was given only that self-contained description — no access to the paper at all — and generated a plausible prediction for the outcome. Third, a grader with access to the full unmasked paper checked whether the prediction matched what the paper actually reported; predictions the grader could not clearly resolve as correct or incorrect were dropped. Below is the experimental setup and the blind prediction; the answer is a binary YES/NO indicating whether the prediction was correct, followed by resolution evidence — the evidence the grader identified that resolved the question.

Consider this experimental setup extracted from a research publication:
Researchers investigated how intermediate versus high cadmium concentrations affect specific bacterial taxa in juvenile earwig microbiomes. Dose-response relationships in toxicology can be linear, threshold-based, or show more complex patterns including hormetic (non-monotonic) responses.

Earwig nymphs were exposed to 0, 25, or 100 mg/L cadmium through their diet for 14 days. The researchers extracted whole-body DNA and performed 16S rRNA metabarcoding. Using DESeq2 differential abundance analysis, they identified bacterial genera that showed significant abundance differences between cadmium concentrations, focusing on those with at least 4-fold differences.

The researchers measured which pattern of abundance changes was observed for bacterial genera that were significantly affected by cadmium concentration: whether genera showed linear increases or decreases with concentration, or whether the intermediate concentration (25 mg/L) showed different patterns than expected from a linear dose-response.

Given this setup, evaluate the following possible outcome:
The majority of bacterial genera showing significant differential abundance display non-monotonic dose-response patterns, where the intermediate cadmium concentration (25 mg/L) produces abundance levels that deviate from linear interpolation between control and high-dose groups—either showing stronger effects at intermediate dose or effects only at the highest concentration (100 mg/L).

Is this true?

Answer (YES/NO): YES